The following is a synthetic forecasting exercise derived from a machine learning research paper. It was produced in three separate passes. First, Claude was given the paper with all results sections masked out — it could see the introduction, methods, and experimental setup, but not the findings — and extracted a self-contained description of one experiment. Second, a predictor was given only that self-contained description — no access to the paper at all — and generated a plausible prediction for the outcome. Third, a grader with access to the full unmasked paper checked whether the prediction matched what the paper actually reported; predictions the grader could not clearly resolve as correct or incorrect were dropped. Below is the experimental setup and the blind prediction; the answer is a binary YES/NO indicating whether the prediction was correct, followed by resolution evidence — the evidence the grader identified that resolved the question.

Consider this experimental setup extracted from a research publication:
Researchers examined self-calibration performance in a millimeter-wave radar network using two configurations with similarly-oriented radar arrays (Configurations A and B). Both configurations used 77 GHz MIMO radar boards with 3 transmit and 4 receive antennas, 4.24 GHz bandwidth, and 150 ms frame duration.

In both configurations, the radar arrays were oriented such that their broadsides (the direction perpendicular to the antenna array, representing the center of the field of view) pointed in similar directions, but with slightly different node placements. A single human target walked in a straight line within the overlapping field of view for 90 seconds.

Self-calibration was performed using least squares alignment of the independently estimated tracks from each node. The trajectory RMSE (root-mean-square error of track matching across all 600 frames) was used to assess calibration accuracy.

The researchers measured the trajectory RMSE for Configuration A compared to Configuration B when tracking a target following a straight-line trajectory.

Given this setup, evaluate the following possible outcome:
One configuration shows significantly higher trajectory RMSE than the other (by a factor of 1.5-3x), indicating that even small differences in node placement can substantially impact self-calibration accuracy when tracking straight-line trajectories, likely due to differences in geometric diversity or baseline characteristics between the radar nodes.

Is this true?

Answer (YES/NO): NO